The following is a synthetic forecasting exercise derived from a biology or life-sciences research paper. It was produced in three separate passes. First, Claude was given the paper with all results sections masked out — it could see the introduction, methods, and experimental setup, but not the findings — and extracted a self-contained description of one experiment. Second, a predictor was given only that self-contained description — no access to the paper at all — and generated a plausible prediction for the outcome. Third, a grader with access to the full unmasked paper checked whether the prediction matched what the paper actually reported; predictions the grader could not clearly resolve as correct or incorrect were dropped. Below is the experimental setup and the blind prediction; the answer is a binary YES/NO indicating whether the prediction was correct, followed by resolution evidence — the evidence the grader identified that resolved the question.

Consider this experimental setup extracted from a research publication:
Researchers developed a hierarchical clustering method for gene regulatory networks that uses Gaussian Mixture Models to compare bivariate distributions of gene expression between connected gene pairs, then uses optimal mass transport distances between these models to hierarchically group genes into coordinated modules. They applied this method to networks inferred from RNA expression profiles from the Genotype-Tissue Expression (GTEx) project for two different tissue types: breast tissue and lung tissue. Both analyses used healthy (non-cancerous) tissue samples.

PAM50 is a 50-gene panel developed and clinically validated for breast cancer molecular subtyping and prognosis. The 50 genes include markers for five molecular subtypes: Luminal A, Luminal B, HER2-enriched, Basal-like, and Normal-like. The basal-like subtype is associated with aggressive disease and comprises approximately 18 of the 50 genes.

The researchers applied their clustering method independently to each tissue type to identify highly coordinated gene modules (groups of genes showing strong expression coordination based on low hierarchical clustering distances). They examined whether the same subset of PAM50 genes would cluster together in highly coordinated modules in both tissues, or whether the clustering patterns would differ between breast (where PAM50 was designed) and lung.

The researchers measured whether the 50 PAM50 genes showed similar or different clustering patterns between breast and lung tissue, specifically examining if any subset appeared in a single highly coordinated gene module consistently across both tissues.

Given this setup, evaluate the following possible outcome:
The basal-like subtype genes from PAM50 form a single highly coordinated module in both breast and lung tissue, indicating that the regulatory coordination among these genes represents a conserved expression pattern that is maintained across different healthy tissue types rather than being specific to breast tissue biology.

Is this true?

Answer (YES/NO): YES